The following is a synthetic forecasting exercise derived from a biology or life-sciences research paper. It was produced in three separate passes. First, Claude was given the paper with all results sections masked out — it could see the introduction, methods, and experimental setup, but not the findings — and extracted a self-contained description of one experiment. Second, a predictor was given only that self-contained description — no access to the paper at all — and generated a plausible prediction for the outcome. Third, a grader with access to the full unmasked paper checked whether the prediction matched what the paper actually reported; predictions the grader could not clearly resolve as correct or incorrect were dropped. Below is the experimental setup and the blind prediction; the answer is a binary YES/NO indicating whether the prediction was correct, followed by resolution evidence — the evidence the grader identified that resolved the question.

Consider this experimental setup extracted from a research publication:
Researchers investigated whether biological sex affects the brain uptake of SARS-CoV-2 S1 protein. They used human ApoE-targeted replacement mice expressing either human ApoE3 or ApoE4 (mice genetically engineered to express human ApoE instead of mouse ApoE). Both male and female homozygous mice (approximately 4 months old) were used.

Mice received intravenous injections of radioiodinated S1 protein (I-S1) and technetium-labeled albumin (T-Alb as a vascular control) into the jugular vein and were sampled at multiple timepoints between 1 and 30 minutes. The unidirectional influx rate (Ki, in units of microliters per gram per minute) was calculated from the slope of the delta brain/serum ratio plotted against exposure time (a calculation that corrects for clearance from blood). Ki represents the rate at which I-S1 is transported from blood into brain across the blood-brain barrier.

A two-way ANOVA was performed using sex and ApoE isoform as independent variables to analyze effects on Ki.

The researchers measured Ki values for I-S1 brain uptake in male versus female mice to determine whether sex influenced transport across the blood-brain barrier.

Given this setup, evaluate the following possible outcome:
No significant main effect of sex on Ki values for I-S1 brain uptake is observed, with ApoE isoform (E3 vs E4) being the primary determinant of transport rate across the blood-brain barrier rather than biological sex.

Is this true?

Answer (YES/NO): NO